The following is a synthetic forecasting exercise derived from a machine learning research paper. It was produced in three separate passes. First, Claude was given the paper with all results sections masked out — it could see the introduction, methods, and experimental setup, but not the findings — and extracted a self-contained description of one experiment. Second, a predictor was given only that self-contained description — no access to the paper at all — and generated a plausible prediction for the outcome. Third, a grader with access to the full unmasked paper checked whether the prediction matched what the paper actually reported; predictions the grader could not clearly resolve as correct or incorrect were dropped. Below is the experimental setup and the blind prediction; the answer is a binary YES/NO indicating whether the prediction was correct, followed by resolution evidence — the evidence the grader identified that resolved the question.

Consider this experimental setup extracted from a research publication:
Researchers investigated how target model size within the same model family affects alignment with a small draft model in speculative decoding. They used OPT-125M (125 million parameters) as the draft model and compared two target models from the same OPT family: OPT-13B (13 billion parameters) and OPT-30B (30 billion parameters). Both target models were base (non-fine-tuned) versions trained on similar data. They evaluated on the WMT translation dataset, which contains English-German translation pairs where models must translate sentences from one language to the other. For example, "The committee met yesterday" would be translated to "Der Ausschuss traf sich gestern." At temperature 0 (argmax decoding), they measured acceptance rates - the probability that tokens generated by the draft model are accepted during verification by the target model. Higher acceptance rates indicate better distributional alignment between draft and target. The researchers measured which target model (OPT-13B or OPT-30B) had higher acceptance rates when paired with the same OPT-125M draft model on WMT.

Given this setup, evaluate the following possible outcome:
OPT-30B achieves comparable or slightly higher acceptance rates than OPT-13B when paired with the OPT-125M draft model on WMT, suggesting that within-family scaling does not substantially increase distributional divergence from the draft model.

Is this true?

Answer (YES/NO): NO